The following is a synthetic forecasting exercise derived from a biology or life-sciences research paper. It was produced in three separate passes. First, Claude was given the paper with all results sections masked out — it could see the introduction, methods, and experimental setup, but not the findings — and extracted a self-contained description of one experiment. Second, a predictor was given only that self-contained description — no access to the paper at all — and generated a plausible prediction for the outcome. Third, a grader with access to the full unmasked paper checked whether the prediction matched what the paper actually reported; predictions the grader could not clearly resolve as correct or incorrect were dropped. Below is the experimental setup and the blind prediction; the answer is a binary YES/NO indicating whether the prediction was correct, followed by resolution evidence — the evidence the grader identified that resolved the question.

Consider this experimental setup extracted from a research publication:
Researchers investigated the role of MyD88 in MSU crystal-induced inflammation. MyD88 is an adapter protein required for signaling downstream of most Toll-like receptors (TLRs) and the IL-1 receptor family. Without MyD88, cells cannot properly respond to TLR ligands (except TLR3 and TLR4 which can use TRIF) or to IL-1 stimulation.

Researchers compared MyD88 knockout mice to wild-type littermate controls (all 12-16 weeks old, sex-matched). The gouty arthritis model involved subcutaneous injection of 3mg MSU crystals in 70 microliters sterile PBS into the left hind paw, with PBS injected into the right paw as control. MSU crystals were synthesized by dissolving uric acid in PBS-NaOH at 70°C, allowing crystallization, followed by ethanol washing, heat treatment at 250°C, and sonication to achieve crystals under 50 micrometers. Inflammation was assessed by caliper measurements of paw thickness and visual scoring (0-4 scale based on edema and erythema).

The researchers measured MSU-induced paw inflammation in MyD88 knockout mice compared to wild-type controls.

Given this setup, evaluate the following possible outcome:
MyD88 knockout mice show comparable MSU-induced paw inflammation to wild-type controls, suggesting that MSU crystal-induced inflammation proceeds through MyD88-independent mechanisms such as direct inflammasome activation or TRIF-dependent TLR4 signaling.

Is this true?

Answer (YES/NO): NO